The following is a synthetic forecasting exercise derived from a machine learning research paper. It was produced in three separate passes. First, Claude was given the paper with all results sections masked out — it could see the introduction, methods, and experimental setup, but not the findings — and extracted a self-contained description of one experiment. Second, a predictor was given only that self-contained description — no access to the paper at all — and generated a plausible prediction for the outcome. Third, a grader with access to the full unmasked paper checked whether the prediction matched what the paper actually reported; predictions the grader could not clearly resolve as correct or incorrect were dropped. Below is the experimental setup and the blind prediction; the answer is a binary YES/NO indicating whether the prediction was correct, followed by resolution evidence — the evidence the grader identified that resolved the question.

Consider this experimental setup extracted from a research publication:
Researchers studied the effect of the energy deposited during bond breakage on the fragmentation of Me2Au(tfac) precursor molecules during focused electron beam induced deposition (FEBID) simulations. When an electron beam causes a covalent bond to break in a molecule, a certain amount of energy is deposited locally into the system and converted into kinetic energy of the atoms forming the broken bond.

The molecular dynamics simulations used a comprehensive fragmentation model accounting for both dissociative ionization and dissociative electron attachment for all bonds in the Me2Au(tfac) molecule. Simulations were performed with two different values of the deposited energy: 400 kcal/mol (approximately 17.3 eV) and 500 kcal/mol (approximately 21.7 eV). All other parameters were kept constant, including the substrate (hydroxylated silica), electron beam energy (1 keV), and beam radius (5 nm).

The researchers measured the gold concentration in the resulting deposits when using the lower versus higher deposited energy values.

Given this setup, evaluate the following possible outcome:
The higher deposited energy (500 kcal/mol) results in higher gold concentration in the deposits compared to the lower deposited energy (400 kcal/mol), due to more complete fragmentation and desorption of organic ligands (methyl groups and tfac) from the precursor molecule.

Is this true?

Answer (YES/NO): YES